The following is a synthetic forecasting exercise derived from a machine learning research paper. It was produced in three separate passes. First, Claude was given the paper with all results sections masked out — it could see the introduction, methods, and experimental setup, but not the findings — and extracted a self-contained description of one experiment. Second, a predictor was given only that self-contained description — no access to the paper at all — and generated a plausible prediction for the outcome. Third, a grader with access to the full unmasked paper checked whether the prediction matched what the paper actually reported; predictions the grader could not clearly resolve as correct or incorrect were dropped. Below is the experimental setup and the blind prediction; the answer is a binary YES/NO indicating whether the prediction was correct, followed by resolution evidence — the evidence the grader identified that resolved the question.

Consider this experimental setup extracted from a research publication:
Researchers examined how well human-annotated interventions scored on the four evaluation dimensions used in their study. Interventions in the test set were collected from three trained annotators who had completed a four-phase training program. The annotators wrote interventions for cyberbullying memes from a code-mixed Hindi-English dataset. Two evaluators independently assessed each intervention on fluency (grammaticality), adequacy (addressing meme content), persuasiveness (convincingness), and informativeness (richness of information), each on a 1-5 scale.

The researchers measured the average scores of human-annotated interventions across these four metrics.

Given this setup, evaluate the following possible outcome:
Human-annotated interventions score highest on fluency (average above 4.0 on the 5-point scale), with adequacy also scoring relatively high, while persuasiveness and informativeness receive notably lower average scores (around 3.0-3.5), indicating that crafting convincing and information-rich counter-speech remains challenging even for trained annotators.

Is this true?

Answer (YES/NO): NO